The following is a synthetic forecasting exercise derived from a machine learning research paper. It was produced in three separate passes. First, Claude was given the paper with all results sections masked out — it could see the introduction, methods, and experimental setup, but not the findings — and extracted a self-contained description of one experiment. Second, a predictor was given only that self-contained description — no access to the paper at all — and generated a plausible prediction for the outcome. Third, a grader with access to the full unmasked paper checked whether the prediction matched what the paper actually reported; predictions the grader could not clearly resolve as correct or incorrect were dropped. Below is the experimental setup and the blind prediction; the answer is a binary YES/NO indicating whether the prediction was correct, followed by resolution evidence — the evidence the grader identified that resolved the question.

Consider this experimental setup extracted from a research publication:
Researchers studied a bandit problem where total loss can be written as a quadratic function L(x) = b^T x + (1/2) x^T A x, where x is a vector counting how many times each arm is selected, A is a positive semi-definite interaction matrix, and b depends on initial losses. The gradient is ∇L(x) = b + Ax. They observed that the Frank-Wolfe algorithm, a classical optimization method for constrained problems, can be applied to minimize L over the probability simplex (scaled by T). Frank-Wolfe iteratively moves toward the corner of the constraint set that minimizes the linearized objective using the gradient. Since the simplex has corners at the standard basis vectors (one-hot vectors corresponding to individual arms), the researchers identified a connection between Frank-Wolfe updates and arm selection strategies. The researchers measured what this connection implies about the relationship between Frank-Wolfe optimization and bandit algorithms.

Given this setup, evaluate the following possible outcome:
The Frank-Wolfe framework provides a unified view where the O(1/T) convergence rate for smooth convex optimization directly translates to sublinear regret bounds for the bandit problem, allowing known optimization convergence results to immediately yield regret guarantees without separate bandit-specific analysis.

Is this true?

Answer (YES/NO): NO